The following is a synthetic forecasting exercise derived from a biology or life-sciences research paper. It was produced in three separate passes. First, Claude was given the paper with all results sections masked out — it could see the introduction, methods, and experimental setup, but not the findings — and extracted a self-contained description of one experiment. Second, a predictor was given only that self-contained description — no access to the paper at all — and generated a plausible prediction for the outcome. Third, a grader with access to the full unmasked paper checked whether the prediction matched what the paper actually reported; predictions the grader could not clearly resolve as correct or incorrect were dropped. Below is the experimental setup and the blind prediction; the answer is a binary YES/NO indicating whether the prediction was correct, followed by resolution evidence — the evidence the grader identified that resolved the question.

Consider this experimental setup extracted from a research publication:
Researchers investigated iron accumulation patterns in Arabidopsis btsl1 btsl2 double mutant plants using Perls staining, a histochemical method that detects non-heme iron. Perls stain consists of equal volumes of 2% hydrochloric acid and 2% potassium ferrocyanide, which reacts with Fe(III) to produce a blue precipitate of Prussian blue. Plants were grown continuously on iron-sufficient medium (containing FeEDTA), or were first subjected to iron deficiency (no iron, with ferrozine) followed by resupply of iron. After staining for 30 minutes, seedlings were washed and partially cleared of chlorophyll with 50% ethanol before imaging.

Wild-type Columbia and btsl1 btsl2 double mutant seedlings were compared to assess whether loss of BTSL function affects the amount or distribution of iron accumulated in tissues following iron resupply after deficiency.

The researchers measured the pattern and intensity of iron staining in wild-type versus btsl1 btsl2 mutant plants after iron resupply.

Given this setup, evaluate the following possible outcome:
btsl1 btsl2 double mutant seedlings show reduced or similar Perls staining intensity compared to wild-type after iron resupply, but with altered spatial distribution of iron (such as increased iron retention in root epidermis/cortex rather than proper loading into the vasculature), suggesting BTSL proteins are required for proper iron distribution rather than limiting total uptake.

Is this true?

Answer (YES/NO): NO